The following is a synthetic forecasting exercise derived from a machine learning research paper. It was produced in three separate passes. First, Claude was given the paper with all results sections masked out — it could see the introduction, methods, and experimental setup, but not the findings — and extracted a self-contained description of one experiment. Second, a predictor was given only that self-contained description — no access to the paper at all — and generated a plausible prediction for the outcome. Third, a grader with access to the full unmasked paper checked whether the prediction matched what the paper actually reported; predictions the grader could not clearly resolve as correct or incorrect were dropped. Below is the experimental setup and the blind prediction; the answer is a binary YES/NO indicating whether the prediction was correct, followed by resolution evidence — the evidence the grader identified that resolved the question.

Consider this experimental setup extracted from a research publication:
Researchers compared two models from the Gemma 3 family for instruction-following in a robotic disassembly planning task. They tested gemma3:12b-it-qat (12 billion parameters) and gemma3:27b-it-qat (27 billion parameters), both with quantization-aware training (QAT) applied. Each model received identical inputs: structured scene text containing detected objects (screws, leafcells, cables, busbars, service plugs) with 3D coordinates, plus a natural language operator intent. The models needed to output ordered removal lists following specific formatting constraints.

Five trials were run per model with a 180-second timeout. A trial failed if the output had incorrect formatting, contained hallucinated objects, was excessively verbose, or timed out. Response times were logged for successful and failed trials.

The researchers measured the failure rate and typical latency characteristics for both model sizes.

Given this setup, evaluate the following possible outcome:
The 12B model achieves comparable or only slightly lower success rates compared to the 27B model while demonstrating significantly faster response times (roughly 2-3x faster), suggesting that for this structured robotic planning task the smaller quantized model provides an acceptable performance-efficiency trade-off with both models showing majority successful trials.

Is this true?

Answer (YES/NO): NO